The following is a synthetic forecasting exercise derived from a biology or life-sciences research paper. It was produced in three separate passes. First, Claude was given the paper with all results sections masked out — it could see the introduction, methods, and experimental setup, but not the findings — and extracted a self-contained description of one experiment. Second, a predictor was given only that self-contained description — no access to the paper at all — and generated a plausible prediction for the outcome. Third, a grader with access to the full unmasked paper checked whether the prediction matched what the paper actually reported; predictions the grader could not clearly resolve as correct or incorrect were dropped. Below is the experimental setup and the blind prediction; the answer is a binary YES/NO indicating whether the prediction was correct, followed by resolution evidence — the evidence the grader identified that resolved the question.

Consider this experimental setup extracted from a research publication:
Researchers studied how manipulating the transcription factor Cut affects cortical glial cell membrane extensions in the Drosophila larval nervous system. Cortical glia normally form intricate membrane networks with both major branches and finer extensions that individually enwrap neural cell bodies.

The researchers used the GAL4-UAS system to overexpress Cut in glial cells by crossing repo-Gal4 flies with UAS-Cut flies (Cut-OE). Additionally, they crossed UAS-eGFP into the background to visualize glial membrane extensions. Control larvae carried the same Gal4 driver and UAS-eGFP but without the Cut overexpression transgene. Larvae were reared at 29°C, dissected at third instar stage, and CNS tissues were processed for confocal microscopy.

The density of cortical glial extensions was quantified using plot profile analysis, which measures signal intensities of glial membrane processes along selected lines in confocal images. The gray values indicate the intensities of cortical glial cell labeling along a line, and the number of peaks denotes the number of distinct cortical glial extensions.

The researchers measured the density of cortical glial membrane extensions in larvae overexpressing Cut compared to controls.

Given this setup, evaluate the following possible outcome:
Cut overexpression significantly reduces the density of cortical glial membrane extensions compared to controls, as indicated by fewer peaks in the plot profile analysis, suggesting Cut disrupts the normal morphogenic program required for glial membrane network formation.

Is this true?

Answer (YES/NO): YES